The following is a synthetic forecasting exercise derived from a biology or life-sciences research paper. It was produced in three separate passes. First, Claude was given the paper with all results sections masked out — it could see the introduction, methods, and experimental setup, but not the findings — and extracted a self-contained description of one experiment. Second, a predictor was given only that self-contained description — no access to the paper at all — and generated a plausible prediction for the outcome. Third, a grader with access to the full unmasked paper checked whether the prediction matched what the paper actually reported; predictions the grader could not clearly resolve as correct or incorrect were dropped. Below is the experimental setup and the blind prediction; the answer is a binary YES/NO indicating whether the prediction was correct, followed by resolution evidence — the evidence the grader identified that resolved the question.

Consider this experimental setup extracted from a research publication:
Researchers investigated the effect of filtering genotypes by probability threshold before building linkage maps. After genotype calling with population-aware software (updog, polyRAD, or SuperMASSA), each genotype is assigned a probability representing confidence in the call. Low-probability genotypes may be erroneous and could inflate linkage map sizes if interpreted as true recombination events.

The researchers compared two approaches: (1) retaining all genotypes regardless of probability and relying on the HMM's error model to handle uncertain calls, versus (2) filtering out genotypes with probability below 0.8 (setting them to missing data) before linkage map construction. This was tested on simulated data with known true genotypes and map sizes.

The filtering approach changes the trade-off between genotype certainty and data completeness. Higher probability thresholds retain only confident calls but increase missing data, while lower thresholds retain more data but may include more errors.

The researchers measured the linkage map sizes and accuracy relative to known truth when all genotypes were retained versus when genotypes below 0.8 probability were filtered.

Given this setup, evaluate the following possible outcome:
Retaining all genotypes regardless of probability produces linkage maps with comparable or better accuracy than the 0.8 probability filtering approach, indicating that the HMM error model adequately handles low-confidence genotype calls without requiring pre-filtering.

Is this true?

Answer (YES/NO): NO